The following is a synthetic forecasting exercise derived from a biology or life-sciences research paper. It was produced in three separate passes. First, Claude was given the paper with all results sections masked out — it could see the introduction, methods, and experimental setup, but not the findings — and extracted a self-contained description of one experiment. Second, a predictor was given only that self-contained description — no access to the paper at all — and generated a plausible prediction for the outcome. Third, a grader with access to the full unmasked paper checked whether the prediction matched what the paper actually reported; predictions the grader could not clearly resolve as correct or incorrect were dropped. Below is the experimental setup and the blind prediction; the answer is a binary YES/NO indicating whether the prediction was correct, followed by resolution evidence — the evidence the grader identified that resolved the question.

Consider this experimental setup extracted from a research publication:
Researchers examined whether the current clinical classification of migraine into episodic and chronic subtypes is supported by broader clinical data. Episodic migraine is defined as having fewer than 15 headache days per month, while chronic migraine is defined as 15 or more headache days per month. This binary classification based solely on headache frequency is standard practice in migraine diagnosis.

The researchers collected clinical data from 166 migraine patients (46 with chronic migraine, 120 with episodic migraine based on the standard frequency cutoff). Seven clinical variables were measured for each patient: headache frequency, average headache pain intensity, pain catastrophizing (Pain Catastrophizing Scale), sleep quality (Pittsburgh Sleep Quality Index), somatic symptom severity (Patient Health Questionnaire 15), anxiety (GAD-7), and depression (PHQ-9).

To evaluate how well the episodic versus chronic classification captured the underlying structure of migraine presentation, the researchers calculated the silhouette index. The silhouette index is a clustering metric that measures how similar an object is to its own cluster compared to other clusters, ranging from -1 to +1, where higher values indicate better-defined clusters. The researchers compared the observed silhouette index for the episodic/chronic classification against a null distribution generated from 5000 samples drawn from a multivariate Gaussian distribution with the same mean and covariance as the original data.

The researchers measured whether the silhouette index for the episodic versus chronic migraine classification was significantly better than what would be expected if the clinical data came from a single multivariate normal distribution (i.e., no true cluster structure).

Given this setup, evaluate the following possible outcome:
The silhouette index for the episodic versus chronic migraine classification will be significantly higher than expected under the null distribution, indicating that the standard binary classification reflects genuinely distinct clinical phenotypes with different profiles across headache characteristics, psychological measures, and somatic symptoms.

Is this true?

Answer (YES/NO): NO